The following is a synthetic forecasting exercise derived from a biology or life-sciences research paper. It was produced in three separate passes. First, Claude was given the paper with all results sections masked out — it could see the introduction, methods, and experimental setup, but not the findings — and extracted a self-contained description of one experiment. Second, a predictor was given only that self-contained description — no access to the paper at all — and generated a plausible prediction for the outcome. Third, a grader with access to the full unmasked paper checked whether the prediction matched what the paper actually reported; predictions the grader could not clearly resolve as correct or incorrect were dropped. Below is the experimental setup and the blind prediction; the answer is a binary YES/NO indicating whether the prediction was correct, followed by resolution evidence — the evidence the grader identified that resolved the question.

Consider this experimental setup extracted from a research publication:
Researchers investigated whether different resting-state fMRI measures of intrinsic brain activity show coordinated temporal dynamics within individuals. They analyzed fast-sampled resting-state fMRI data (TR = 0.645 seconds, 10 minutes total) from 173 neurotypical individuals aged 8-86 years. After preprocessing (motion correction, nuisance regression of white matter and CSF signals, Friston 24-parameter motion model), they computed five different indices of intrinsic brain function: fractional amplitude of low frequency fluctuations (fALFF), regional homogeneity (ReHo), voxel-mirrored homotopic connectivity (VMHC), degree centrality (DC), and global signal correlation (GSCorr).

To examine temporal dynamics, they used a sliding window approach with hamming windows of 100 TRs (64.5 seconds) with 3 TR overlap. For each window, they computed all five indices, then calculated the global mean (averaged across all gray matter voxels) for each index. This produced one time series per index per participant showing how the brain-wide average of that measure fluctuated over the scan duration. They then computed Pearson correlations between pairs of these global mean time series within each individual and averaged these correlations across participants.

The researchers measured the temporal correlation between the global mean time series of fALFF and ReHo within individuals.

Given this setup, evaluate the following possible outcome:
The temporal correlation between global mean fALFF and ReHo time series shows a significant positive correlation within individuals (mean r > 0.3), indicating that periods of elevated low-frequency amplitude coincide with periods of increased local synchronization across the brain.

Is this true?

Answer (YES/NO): YES